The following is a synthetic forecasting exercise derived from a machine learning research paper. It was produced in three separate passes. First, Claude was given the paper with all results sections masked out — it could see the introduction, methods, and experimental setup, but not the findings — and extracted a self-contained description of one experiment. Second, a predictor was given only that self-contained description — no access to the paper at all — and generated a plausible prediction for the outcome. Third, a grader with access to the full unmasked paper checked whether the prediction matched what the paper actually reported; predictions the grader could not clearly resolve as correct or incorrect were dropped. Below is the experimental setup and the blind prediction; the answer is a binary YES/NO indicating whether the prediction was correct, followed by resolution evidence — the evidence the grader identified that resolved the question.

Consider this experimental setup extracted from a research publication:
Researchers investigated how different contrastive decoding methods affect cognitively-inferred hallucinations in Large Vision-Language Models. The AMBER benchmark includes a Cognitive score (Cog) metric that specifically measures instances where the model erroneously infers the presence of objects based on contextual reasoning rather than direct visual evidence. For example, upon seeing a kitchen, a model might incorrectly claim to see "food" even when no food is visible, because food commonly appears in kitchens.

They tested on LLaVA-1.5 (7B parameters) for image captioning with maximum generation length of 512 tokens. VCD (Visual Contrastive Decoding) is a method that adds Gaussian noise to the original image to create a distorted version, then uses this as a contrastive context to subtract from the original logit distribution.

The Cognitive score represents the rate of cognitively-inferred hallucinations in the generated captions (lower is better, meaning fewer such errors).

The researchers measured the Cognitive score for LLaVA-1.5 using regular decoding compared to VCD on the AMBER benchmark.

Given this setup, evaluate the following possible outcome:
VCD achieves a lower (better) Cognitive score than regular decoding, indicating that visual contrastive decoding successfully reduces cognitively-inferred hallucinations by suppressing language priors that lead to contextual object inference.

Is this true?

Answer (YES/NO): NO